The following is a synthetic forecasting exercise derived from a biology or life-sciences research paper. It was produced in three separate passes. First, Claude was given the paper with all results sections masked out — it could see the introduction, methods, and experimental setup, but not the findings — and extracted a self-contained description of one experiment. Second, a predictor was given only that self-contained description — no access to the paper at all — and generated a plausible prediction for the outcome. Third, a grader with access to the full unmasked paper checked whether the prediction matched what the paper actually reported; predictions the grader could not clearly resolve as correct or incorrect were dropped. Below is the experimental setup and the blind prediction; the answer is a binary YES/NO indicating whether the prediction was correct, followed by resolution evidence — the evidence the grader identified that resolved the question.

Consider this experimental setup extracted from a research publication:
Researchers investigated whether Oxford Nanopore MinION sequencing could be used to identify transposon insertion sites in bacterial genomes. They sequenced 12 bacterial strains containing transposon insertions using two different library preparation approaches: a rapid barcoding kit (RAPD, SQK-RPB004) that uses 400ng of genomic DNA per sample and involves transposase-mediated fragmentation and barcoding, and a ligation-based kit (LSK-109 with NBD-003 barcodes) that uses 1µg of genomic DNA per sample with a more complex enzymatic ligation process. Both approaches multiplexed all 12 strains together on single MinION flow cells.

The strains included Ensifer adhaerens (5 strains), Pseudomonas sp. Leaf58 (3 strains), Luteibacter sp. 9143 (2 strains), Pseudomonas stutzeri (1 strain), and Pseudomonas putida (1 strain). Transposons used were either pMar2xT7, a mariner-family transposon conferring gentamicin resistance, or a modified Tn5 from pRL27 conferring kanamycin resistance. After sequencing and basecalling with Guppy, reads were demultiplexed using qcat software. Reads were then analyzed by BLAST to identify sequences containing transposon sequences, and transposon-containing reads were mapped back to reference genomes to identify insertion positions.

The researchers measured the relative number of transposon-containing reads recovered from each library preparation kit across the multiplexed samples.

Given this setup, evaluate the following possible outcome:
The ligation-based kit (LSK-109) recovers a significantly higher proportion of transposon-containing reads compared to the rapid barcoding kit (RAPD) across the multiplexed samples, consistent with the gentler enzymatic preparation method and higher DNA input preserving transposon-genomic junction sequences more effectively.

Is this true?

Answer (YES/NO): NO